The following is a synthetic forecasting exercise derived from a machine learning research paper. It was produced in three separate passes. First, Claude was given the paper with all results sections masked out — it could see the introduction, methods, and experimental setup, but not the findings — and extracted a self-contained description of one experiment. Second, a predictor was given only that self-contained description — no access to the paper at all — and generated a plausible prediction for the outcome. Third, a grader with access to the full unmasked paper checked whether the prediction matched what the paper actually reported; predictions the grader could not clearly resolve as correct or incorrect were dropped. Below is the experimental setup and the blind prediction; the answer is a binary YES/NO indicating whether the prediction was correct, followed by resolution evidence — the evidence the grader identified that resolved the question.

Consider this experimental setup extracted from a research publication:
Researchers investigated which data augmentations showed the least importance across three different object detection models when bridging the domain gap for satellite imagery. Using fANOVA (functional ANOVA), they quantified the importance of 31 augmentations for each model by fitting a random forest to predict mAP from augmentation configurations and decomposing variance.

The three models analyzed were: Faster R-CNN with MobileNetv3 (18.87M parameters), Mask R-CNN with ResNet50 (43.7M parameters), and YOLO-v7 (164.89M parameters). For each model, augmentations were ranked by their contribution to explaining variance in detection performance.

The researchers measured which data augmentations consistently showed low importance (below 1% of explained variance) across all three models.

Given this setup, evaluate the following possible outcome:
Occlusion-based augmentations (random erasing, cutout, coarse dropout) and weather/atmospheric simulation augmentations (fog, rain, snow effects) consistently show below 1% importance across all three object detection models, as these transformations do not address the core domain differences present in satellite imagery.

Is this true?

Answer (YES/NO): NO